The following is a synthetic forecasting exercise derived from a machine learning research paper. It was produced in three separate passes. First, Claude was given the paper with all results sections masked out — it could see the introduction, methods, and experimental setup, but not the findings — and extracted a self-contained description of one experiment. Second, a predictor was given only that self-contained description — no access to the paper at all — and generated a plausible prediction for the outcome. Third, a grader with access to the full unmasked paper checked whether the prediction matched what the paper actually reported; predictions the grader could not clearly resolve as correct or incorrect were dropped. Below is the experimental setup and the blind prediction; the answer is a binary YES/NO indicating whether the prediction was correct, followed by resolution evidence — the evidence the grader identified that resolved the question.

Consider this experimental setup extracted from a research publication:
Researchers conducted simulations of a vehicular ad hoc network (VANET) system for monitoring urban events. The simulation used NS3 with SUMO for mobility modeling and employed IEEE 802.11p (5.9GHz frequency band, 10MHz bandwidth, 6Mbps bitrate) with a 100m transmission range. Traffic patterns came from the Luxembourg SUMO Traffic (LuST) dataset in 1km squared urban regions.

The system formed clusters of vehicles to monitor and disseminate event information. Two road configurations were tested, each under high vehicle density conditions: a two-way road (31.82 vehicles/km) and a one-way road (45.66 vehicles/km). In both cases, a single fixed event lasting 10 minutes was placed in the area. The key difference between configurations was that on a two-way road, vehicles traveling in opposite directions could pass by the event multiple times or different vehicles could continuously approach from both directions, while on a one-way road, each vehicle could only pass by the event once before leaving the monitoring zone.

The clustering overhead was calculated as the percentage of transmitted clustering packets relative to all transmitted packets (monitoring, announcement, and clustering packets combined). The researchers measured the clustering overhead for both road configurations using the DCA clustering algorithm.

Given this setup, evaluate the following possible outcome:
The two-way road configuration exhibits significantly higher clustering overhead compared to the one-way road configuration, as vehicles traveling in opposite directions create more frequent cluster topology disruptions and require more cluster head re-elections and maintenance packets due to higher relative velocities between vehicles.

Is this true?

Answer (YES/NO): YES